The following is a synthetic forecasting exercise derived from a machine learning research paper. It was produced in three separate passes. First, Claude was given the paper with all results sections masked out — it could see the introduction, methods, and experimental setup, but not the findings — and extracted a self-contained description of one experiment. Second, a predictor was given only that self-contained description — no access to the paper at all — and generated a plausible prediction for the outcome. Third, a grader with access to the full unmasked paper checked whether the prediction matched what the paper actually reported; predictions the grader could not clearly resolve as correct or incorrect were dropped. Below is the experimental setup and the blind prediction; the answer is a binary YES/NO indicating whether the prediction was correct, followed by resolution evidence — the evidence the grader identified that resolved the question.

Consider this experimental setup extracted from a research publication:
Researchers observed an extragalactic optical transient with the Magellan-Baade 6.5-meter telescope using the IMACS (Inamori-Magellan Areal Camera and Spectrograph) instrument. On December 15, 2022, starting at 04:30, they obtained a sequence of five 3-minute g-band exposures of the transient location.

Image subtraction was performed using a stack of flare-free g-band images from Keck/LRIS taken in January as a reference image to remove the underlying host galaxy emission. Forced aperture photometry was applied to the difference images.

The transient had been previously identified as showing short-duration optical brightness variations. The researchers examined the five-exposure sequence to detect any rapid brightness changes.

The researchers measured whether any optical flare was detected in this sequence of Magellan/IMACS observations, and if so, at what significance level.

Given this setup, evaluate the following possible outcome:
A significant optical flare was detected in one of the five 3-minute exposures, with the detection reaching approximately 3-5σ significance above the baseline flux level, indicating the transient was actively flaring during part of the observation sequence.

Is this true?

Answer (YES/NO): NO